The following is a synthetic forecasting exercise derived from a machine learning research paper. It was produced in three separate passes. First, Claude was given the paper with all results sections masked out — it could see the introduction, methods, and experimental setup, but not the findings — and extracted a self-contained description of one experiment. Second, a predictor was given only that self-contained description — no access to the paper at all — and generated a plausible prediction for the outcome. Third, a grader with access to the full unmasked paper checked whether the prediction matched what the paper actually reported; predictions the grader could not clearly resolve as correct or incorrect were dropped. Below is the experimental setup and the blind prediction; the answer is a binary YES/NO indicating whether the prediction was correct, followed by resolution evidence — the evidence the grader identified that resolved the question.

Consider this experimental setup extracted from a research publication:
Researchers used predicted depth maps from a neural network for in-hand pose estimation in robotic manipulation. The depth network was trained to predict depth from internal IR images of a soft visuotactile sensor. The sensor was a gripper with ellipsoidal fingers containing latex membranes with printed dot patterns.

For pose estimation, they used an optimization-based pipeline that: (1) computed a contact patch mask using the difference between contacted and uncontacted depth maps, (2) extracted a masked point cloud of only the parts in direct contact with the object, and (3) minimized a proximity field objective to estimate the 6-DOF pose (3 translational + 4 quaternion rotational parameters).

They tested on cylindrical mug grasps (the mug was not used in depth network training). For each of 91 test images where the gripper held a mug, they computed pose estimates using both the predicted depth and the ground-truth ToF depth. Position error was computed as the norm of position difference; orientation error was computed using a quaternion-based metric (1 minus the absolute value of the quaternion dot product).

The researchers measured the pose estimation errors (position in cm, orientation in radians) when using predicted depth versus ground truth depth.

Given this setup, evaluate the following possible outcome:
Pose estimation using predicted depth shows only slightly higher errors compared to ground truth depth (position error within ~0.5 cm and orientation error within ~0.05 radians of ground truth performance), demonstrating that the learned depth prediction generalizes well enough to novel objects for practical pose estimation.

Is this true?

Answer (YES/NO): YES